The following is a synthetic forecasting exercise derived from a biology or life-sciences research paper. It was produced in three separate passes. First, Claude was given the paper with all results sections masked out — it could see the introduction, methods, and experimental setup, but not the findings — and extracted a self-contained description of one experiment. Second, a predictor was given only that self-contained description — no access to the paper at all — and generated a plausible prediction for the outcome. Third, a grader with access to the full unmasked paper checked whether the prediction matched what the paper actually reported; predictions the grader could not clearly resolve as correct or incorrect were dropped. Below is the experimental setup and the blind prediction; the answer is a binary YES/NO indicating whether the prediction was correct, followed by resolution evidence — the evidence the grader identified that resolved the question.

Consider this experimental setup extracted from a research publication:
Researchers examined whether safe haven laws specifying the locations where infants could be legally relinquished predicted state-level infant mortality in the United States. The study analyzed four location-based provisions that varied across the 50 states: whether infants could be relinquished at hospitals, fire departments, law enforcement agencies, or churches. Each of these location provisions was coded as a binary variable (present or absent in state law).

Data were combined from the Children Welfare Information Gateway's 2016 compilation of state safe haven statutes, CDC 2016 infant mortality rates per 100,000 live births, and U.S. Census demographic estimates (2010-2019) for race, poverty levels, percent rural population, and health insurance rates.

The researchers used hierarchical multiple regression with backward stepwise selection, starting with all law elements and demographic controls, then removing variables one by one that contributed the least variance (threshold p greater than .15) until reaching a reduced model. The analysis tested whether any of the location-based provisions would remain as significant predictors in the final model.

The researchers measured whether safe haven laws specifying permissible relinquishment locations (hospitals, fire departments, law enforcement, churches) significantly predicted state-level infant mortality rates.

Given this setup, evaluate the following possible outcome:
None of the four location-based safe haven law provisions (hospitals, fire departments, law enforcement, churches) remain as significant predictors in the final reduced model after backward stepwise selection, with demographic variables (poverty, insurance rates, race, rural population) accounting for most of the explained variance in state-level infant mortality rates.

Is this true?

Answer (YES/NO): NO